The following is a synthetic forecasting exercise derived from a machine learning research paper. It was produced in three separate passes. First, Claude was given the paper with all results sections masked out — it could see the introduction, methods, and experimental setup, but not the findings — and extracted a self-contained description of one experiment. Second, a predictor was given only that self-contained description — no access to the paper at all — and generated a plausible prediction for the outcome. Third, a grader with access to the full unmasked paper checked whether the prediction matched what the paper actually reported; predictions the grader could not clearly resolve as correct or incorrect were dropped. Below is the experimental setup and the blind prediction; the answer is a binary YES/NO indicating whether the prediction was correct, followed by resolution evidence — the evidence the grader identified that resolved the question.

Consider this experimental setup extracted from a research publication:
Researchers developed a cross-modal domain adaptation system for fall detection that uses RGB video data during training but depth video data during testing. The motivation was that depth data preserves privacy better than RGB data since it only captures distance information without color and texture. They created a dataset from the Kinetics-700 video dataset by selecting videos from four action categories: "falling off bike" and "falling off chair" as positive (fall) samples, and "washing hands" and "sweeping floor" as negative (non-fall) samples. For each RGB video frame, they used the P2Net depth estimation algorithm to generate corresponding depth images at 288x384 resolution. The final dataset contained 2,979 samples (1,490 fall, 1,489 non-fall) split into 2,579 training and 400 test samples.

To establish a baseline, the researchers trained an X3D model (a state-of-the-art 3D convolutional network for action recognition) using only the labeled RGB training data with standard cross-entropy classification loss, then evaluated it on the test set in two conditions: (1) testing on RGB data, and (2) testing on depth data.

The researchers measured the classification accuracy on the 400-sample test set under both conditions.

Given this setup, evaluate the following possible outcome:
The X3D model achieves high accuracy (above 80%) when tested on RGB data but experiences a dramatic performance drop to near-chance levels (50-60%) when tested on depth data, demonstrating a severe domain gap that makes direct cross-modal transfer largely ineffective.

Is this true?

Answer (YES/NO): NO